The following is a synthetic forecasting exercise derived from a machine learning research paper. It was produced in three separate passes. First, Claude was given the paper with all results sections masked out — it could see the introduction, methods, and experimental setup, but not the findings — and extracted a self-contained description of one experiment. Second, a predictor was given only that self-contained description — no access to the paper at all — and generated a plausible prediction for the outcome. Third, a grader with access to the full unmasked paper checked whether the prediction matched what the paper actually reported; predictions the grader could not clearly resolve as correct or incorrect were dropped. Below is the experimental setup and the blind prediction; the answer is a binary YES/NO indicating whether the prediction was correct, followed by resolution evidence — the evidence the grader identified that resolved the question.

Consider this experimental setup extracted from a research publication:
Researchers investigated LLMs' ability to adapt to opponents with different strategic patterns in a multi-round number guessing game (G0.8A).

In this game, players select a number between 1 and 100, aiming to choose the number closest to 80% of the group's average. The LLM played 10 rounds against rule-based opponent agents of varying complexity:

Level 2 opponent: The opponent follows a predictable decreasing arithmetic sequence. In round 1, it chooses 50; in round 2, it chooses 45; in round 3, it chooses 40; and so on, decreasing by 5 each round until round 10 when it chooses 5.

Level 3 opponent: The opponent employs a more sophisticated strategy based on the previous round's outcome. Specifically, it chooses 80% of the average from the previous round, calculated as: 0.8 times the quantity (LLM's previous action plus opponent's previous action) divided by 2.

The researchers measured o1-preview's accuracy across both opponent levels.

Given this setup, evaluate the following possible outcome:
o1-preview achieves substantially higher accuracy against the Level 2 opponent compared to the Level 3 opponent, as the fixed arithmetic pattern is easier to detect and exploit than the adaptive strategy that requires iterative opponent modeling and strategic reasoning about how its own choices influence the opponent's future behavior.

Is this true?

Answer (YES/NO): NO